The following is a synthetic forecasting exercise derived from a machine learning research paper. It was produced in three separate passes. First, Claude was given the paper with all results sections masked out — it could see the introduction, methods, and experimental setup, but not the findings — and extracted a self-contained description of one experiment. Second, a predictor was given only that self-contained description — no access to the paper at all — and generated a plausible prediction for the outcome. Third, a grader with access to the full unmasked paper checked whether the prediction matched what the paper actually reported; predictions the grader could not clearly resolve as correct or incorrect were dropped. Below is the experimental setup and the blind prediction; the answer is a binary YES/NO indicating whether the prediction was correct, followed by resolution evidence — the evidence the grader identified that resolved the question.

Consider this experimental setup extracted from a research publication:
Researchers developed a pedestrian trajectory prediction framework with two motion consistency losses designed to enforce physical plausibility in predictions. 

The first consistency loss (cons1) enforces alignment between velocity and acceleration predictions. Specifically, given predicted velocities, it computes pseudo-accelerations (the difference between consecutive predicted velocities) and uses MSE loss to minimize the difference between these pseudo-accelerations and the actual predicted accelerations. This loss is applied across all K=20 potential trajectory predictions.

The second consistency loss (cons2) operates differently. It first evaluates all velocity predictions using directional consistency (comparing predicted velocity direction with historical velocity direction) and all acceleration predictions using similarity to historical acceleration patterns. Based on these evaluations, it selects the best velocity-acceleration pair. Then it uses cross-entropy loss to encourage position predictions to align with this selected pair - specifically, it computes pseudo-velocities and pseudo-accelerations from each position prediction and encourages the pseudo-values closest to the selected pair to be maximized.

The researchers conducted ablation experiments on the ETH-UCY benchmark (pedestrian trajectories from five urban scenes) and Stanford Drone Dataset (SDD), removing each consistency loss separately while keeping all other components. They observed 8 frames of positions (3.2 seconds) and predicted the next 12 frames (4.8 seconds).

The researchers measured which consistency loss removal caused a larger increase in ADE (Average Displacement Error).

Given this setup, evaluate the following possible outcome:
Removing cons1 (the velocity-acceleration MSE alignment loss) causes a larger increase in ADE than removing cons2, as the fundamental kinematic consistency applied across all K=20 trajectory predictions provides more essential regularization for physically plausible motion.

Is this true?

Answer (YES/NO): NO